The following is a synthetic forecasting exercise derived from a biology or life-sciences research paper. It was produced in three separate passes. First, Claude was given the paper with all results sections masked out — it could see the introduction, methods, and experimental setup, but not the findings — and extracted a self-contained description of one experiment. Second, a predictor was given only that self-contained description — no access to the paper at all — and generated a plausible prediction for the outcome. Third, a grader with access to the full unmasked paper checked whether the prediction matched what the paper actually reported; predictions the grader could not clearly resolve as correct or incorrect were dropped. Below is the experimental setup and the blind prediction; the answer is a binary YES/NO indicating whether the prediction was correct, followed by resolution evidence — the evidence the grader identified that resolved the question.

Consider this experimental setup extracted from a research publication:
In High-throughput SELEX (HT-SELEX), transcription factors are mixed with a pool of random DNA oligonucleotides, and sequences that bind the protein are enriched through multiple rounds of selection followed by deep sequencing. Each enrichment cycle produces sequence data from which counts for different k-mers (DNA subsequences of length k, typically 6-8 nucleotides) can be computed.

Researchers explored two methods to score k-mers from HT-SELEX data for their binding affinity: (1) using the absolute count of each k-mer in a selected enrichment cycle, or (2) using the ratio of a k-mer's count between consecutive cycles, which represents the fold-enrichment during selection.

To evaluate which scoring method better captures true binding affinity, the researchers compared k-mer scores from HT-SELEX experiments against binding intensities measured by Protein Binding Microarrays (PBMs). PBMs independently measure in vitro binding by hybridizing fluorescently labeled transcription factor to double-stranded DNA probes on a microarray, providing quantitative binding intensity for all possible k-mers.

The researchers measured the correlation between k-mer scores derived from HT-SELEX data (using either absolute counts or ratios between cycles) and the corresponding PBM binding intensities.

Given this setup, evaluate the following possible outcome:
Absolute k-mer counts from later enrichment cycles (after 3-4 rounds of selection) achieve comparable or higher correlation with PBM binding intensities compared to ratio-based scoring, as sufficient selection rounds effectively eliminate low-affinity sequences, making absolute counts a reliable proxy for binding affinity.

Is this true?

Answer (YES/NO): YES